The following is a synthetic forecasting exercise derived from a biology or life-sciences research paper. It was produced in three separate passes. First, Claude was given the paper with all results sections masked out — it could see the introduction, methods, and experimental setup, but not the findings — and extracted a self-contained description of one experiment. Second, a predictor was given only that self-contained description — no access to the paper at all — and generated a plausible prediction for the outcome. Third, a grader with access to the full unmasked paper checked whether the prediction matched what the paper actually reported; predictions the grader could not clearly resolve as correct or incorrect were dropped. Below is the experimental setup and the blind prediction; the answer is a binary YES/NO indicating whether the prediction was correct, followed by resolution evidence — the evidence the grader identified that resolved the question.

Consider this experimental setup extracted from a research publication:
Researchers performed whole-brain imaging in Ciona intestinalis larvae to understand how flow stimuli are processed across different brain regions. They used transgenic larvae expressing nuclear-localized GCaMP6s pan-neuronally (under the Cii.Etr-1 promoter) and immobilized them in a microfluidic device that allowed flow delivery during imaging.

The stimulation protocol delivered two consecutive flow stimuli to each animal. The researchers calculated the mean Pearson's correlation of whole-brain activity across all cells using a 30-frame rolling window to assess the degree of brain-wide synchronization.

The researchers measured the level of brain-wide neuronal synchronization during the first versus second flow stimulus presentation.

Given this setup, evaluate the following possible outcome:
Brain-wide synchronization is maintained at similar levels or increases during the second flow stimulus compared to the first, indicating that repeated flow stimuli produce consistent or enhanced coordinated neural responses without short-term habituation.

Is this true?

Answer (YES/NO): YES